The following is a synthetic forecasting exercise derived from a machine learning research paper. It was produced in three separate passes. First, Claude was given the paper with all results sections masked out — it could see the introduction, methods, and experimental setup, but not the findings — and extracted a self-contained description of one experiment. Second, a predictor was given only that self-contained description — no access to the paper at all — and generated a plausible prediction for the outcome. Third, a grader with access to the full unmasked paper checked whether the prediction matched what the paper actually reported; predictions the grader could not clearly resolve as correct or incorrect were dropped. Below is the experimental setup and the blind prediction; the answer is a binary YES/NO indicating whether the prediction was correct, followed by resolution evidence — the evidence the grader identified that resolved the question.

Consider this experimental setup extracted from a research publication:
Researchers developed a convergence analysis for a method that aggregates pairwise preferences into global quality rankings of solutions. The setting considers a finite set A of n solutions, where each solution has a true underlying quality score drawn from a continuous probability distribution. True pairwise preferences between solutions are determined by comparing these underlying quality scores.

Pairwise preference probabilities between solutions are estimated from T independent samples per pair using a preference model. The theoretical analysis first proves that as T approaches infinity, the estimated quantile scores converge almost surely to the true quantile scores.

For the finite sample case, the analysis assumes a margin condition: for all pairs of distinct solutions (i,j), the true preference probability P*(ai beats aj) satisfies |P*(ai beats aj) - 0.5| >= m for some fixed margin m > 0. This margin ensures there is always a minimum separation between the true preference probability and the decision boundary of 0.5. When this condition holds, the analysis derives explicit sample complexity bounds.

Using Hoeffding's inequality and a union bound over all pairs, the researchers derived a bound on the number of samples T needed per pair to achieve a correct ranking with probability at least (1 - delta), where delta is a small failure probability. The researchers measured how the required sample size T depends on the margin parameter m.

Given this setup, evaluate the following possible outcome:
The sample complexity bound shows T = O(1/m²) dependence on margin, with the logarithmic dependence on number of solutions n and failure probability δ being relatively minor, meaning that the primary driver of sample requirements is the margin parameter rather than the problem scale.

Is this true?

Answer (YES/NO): NO